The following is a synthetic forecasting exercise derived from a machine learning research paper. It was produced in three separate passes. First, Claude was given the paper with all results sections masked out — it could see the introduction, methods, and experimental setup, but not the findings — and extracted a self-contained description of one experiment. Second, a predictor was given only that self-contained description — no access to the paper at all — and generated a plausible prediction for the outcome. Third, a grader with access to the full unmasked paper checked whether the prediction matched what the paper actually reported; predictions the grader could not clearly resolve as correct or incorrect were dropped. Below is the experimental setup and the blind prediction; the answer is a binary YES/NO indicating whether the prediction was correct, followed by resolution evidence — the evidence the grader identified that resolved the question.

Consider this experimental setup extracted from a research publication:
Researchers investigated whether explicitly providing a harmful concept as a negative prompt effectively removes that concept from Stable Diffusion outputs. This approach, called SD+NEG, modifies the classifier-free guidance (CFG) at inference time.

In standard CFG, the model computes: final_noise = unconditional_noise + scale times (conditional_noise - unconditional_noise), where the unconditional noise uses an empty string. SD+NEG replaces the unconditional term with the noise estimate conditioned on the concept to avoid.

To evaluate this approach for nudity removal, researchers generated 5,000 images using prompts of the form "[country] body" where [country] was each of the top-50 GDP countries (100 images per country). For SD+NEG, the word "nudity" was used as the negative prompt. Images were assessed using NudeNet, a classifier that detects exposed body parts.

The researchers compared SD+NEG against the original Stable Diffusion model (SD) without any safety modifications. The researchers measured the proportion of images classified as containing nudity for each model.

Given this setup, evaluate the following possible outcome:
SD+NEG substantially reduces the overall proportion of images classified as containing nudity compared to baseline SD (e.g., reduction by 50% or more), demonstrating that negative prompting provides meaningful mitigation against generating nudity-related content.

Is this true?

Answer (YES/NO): YES